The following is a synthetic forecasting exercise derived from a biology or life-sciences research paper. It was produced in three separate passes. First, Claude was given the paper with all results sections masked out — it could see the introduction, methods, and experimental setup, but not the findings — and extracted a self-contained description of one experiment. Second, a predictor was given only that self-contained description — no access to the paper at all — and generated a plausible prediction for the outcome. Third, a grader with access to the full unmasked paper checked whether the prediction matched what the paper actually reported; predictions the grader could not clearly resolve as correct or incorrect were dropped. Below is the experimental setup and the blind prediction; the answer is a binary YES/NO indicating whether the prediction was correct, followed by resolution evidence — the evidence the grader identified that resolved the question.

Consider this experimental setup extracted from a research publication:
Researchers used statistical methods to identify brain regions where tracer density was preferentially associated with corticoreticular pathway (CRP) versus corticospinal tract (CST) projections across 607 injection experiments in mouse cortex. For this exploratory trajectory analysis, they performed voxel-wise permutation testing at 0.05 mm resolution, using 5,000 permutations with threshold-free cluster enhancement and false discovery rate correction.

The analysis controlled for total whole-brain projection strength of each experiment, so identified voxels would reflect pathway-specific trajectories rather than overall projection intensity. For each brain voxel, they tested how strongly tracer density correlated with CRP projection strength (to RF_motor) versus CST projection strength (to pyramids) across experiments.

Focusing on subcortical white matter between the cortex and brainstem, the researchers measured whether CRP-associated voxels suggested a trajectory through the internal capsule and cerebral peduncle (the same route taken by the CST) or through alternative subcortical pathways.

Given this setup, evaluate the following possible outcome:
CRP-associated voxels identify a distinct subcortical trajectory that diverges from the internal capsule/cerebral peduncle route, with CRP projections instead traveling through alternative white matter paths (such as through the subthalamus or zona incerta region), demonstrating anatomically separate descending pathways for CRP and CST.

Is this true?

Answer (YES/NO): NO